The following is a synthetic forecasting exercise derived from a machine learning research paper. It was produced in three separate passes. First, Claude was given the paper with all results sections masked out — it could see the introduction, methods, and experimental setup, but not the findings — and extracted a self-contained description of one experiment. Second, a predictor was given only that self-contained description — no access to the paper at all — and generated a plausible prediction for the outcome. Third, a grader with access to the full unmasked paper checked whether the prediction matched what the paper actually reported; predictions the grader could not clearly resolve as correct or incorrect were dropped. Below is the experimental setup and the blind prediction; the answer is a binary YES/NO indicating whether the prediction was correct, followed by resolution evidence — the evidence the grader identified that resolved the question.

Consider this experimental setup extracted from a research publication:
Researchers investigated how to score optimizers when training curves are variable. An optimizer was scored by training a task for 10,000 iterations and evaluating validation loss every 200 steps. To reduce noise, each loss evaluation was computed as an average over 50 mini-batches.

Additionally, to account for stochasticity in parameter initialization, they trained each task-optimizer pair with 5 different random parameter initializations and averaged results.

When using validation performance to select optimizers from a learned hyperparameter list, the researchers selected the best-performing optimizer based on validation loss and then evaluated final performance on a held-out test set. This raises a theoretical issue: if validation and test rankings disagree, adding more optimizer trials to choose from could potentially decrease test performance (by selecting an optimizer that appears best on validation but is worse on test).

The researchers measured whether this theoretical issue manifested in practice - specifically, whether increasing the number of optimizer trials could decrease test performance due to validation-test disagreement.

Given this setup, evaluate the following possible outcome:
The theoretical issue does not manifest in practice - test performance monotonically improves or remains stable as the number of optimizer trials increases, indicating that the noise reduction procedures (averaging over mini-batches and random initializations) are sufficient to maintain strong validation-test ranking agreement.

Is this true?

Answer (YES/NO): NO